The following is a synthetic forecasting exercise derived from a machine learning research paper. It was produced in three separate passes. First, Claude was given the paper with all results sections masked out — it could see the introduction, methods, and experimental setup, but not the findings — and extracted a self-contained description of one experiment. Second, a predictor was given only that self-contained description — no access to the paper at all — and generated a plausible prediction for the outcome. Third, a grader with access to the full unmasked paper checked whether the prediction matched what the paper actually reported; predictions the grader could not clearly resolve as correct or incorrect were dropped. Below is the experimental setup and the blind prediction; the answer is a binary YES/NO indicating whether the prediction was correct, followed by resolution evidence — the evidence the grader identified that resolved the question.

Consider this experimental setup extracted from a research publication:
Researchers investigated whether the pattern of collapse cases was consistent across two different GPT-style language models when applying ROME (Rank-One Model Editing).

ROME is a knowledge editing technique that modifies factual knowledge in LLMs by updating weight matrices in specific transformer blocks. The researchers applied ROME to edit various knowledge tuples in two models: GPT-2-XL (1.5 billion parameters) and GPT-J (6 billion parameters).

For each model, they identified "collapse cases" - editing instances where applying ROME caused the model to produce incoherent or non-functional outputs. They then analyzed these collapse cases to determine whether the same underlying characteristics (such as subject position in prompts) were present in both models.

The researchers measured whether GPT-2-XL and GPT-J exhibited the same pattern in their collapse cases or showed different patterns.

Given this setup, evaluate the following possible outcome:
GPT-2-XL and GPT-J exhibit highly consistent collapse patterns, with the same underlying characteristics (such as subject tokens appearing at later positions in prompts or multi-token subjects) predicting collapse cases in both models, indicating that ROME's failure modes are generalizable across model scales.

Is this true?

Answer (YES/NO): NO